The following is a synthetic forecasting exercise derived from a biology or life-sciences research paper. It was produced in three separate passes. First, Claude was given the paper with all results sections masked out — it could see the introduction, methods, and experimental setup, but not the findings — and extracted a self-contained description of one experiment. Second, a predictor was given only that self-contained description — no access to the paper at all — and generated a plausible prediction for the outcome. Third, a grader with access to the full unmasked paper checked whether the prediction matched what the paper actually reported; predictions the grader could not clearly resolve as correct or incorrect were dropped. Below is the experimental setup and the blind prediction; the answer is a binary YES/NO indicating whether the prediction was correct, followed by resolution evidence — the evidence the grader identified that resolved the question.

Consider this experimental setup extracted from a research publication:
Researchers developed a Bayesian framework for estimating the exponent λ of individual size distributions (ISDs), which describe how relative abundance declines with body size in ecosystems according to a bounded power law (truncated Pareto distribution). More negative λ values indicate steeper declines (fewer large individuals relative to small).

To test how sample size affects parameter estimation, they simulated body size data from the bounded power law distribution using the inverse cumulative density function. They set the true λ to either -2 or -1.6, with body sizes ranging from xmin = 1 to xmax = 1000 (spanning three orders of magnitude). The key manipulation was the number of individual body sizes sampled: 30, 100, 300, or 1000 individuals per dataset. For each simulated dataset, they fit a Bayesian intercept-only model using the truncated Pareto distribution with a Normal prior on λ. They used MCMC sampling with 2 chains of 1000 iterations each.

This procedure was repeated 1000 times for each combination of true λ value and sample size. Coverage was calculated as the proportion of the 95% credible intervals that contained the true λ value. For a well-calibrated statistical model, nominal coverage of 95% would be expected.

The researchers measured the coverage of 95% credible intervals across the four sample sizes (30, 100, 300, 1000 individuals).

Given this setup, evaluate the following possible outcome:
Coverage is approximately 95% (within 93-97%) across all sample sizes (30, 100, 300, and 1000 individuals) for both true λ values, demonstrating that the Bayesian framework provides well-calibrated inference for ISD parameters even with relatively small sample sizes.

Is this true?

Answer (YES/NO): YES